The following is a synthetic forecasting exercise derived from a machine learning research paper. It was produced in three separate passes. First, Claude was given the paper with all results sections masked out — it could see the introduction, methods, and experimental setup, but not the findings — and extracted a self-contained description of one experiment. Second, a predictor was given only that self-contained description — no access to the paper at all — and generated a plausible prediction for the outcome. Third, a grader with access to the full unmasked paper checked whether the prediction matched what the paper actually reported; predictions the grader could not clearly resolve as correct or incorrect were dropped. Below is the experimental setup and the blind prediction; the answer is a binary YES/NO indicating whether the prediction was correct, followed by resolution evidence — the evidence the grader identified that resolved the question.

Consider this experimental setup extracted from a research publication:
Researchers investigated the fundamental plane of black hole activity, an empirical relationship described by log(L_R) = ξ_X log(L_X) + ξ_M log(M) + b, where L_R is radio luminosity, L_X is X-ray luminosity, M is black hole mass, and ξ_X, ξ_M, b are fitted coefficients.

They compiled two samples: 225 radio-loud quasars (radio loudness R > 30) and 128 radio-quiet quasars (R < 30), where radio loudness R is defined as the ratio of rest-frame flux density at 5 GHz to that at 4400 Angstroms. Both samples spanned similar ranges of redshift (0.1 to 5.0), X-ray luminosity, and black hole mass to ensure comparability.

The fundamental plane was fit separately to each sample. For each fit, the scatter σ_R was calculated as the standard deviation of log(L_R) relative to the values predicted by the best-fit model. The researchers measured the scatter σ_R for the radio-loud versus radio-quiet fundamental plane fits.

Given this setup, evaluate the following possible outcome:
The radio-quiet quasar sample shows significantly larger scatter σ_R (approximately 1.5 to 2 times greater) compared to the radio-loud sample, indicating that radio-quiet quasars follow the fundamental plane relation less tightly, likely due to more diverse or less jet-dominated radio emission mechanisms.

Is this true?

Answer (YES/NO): NO